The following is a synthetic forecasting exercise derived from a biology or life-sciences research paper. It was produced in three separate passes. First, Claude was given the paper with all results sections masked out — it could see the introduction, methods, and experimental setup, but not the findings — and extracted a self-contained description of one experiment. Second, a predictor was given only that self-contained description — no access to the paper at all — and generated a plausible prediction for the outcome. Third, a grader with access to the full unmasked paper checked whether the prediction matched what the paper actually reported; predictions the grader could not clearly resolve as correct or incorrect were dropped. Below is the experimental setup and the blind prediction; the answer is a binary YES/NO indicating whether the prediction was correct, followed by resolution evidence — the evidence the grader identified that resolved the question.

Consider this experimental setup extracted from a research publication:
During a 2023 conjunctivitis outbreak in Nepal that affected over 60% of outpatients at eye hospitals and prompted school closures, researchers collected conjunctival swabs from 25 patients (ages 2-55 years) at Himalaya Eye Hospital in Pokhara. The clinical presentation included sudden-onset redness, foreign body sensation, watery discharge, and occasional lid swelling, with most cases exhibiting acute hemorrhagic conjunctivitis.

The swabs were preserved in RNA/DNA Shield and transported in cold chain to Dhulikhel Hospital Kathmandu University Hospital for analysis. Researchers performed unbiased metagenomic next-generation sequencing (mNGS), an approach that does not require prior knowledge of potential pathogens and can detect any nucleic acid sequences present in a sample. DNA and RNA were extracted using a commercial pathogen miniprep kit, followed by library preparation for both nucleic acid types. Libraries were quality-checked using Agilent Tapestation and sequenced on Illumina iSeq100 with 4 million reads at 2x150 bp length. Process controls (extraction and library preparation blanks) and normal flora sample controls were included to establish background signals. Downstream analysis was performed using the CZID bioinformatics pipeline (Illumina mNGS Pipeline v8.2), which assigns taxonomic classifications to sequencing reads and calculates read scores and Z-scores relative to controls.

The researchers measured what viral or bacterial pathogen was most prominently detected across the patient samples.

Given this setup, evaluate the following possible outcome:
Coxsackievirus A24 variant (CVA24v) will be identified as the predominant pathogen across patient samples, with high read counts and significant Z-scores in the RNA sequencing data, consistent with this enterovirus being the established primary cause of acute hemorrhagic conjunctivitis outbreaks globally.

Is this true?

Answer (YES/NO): YES